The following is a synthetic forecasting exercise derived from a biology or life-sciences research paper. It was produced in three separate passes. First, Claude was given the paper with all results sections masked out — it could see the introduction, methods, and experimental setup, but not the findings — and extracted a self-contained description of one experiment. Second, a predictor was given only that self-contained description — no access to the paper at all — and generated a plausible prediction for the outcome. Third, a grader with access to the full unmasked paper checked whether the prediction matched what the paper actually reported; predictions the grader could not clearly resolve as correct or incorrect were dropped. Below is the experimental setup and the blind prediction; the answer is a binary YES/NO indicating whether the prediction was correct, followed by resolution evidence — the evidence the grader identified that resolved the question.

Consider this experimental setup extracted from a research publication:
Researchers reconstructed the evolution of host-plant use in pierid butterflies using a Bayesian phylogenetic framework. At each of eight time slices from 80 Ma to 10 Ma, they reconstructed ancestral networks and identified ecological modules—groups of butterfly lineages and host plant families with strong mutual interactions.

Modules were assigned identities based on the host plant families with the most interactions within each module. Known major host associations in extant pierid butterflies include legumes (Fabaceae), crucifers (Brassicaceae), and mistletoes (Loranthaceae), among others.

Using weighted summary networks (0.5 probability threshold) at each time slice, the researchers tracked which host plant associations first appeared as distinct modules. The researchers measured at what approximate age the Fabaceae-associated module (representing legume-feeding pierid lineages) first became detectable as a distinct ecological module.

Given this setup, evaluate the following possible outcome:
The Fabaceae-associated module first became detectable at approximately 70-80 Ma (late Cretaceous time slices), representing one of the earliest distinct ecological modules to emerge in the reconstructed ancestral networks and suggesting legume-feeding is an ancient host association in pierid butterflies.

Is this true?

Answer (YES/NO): NO